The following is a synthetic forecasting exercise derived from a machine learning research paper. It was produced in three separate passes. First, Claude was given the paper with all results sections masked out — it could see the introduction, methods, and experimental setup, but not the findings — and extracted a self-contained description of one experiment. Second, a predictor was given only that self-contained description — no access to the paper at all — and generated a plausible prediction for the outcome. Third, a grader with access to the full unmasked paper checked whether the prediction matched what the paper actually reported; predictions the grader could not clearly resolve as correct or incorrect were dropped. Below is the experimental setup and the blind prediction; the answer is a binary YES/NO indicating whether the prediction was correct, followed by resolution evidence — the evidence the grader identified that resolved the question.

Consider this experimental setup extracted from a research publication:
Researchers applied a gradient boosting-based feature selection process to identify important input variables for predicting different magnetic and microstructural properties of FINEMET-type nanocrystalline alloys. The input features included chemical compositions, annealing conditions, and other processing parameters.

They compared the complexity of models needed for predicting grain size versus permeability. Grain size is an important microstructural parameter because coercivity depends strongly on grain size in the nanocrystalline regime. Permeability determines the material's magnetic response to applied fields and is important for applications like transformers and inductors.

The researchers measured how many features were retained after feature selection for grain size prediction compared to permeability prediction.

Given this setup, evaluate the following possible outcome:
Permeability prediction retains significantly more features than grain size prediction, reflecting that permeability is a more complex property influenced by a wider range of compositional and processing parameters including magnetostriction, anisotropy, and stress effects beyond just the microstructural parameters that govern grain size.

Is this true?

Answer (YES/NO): NO